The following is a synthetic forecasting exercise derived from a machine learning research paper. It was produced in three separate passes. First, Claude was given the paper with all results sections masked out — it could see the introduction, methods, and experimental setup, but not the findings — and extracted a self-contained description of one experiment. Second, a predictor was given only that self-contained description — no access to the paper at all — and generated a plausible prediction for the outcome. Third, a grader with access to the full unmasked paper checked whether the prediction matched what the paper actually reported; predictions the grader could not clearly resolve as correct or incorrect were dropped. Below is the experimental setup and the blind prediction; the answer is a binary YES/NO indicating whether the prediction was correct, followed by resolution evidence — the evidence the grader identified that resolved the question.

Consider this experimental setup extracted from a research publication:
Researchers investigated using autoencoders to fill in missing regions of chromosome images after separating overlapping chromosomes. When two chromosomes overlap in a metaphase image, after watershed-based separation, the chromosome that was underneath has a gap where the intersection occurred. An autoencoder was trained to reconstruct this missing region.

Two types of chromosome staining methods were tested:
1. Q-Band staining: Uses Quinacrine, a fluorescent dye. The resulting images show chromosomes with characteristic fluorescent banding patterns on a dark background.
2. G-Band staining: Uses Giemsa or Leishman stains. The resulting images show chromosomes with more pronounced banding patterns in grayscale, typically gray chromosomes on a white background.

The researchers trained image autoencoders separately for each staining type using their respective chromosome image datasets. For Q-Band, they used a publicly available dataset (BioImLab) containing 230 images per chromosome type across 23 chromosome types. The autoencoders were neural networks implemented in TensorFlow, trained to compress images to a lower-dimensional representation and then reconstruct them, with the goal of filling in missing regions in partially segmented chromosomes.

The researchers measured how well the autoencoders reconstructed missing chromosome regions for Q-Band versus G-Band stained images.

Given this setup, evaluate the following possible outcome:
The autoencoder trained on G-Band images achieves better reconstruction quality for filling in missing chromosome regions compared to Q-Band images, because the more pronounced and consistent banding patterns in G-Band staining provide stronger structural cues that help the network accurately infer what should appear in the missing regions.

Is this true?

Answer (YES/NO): NO